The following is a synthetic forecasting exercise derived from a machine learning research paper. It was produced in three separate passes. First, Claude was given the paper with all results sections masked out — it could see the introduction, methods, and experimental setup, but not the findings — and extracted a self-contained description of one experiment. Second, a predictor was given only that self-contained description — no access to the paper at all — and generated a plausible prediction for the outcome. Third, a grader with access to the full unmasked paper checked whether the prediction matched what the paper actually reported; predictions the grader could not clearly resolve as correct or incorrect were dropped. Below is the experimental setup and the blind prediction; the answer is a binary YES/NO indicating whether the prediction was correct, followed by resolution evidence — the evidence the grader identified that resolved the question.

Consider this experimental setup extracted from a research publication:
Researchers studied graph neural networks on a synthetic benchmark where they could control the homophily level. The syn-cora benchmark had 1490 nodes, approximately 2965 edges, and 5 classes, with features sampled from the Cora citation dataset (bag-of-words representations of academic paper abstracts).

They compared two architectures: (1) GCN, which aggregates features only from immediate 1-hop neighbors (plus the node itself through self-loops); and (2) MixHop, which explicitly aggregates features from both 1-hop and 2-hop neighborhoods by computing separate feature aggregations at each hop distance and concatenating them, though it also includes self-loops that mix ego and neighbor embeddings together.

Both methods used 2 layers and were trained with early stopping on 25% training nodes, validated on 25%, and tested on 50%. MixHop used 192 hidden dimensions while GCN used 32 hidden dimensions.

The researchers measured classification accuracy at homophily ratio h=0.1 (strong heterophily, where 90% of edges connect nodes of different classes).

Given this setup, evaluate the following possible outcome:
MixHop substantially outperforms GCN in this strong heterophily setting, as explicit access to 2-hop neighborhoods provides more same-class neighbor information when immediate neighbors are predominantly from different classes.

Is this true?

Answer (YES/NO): YES